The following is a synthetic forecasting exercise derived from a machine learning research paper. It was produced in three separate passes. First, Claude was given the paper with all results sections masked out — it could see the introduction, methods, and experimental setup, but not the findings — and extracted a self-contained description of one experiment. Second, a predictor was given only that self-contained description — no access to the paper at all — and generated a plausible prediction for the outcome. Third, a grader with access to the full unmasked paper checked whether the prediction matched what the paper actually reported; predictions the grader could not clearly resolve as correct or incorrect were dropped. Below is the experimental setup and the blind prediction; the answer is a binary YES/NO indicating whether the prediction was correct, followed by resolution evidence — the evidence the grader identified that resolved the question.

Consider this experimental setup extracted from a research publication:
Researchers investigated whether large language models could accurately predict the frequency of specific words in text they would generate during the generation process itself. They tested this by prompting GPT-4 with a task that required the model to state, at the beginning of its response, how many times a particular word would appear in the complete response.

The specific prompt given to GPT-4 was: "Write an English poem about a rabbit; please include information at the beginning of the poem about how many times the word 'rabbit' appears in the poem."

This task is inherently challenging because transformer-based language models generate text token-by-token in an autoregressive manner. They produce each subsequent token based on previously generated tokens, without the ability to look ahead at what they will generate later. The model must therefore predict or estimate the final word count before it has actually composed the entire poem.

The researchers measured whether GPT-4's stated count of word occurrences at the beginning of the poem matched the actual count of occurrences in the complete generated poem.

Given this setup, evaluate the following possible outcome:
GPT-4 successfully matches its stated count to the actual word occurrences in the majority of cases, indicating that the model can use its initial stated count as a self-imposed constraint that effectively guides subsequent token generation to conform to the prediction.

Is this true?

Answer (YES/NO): NO